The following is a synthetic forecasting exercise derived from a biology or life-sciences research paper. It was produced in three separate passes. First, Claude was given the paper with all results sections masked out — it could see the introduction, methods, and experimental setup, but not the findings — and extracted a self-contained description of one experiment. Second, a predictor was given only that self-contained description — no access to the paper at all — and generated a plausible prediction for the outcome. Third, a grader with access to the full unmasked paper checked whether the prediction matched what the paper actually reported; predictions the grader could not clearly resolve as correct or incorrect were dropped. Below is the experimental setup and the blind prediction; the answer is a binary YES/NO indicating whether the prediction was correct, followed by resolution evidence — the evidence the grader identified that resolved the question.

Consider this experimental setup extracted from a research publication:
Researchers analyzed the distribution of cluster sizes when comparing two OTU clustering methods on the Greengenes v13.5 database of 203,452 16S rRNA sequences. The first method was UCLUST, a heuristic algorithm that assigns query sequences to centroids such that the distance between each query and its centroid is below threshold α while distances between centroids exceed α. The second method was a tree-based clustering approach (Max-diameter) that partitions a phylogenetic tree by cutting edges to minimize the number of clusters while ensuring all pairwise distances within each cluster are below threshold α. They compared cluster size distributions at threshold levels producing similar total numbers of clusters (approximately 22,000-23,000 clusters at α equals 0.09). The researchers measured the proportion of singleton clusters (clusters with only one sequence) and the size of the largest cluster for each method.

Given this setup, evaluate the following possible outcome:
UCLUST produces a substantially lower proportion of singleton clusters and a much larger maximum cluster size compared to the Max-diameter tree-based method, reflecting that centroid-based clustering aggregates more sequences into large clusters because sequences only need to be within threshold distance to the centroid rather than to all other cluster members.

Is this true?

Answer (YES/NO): NO